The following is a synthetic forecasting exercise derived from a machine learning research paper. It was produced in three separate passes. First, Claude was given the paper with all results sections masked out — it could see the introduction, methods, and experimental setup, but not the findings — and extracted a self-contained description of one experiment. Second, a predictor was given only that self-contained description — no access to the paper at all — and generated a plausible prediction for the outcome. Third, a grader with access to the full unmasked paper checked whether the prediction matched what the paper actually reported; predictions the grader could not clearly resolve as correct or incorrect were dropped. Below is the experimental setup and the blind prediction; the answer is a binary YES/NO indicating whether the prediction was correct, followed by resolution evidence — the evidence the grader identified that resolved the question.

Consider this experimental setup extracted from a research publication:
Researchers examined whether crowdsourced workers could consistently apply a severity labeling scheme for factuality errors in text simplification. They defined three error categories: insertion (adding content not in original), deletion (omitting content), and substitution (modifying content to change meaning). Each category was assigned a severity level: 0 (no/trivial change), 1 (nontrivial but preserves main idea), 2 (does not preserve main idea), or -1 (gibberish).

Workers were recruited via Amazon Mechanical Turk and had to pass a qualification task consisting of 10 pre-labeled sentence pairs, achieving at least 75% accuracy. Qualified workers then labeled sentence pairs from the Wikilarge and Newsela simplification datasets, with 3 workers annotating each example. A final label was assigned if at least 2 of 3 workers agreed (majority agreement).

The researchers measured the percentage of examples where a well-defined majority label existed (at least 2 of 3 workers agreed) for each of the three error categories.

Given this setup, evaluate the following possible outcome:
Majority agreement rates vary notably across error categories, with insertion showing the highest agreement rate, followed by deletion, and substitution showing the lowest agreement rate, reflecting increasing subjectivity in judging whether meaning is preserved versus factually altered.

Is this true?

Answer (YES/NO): NO